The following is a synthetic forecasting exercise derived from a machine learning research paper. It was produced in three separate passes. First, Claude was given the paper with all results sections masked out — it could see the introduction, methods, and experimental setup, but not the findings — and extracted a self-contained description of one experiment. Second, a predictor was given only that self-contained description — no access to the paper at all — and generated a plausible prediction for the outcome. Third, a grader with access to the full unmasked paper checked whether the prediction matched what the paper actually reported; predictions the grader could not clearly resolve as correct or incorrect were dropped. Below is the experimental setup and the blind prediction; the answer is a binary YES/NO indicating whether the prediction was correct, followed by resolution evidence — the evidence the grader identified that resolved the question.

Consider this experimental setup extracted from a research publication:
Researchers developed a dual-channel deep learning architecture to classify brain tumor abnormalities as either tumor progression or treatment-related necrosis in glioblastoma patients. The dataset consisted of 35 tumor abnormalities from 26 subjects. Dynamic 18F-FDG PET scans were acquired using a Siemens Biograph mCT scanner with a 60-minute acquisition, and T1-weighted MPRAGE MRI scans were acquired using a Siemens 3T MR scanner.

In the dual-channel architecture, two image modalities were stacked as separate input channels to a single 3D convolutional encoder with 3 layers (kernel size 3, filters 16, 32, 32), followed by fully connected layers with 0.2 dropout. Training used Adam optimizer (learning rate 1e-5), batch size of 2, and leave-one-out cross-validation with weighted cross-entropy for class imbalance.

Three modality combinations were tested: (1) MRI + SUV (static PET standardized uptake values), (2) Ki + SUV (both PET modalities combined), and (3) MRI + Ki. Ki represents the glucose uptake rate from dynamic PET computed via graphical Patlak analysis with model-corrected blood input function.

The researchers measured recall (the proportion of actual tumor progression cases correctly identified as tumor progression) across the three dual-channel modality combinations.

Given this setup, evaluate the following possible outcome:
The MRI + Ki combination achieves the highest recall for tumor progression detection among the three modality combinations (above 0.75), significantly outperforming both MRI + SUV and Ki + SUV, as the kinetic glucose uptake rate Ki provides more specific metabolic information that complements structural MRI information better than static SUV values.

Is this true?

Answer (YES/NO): NO